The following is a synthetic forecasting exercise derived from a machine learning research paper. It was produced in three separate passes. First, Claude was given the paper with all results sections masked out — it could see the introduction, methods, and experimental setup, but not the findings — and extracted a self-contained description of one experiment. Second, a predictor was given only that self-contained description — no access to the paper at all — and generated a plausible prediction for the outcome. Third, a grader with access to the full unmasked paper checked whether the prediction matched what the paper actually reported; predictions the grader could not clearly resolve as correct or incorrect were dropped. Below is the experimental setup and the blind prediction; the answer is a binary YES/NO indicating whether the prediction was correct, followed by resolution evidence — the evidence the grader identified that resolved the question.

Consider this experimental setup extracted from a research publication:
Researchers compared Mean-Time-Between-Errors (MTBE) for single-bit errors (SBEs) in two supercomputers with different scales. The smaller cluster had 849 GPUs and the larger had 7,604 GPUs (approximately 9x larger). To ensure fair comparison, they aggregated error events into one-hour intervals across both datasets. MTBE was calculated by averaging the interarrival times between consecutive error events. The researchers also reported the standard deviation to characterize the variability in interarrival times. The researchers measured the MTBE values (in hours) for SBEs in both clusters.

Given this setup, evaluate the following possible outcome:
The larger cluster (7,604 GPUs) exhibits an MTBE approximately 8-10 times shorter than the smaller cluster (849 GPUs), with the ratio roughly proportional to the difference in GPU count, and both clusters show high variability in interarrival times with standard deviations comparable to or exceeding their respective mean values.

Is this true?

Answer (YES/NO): NO